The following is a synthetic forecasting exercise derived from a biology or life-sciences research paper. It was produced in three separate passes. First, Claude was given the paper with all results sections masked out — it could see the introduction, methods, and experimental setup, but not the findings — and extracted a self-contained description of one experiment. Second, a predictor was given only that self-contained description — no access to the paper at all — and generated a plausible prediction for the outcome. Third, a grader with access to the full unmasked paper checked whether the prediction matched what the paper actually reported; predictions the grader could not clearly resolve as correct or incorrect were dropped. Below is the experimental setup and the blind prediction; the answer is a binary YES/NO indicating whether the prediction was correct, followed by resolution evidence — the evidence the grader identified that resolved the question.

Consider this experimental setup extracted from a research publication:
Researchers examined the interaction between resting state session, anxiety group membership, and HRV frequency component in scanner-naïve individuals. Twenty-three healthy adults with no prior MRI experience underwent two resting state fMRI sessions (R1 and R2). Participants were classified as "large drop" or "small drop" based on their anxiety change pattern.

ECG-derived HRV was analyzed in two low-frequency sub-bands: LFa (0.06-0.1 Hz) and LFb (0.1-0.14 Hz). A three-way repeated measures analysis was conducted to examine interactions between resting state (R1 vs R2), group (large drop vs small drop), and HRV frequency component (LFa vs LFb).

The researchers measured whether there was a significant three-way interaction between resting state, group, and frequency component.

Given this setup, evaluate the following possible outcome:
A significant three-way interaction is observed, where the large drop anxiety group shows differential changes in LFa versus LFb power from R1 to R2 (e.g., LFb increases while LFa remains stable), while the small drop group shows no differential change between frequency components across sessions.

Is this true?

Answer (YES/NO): NO